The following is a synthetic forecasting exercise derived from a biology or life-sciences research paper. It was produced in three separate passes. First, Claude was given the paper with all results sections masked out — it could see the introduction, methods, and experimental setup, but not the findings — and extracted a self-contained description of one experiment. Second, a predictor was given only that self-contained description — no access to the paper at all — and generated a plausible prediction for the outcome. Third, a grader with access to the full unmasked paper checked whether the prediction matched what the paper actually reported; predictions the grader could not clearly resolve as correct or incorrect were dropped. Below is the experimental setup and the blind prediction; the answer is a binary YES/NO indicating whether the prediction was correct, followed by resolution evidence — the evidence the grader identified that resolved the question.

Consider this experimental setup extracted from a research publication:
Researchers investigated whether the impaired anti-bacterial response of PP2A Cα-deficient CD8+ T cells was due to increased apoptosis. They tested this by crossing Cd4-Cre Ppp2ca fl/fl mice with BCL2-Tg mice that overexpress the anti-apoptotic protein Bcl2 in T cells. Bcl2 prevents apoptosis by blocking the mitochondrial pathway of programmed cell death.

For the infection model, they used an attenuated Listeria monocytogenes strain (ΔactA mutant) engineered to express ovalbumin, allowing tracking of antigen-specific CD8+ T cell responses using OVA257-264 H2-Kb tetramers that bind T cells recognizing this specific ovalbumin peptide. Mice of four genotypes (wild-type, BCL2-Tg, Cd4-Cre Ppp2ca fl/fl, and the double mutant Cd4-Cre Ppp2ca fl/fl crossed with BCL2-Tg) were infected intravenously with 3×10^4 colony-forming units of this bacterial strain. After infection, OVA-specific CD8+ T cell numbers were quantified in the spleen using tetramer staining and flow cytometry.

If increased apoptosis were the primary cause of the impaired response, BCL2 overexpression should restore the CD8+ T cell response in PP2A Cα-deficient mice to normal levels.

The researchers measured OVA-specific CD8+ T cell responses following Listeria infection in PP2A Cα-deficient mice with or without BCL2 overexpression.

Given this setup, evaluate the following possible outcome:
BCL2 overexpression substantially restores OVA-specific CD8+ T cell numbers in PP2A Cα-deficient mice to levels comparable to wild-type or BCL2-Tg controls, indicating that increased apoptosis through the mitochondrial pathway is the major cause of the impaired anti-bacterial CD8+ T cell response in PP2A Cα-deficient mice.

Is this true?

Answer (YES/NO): NO